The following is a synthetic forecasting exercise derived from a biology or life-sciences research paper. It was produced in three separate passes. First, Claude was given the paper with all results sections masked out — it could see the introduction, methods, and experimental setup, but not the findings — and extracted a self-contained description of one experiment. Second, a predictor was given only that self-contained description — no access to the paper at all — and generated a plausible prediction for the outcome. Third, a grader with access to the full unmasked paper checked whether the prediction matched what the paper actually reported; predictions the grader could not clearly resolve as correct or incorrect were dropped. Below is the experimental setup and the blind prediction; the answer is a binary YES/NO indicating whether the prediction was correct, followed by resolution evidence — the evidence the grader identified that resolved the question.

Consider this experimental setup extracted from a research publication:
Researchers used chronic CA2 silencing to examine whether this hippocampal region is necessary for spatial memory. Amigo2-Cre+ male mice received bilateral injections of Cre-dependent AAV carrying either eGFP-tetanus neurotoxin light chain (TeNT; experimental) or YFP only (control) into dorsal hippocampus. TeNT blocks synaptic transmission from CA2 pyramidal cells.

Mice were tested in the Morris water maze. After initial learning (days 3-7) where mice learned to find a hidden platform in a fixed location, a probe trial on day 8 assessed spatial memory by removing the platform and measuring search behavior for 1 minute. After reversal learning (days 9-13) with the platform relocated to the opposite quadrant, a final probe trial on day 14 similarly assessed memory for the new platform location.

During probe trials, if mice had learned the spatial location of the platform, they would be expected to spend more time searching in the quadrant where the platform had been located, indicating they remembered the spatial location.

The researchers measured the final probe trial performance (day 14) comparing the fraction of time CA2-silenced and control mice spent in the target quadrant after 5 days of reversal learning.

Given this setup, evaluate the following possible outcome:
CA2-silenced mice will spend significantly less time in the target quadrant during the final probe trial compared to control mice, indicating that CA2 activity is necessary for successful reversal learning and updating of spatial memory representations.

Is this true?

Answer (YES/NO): NO